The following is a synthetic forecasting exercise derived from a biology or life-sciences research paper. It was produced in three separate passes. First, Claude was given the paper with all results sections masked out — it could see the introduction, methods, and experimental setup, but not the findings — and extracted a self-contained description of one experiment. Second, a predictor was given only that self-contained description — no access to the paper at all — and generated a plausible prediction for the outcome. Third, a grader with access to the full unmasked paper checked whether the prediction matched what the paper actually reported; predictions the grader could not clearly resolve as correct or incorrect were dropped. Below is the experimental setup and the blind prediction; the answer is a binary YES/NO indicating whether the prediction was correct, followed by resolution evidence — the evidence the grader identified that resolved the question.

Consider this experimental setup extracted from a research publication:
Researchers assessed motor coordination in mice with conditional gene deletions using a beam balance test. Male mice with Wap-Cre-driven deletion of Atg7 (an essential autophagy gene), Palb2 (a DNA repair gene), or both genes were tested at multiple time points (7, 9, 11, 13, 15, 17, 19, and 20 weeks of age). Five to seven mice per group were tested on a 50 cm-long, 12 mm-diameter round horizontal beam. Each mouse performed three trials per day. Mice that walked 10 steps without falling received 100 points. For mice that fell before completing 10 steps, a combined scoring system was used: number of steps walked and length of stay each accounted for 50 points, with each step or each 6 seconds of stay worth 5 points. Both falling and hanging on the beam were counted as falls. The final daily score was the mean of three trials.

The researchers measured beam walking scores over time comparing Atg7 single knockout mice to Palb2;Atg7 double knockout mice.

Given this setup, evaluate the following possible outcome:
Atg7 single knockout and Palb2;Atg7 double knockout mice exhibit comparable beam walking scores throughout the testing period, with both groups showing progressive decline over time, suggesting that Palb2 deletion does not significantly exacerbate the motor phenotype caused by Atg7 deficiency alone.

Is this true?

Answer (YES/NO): NO